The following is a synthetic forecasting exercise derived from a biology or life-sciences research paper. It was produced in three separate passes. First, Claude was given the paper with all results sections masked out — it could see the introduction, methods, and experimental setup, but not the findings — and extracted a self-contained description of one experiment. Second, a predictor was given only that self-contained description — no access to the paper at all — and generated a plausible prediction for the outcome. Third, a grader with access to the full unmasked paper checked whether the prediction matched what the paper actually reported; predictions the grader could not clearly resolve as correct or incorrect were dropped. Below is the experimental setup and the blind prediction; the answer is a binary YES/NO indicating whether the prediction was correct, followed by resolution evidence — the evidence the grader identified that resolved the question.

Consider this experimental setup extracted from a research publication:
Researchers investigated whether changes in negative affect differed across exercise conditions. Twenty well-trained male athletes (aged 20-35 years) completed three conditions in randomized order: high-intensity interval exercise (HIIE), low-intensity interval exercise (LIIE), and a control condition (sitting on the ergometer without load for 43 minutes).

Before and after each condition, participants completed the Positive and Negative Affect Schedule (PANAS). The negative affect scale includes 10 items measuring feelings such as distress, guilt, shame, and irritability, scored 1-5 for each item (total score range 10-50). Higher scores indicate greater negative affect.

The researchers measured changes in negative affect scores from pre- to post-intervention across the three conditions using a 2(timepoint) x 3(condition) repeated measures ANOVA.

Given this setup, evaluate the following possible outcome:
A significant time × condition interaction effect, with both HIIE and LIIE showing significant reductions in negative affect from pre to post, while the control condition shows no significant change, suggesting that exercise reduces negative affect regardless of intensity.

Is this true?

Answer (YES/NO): NO